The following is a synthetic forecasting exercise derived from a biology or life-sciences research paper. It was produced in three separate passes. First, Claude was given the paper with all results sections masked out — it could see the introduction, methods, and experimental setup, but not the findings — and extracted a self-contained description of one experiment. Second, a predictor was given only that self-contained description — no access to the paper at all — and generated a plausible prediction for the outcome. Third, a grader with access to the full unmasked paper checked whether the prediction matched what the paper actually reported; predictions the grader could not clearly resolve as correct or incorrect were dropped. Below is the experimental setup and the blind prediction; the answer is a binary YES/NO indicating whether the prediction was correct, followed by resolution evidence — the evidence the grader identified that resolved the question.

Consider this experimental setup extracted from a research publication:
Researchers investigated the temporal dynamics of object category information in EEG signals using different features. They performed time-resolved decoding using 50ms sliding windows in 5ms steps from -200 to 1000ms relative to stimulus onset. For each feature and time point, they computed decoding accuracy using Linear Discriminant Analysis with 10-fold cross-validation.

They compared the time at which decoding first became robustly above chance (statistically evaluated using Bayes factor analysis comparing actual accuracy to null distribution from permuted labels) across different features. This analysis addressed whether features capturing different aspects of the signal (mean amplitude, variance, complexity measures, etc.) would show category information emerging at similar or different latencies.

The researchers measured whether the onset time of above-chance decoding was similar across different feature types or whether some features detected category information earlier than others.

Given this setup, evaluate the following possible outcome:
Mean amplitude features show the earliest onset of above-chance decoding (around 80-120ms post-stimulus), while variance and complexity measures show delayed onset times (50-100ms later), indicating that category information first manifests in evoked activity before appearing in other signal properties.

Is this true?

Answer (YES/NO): NO